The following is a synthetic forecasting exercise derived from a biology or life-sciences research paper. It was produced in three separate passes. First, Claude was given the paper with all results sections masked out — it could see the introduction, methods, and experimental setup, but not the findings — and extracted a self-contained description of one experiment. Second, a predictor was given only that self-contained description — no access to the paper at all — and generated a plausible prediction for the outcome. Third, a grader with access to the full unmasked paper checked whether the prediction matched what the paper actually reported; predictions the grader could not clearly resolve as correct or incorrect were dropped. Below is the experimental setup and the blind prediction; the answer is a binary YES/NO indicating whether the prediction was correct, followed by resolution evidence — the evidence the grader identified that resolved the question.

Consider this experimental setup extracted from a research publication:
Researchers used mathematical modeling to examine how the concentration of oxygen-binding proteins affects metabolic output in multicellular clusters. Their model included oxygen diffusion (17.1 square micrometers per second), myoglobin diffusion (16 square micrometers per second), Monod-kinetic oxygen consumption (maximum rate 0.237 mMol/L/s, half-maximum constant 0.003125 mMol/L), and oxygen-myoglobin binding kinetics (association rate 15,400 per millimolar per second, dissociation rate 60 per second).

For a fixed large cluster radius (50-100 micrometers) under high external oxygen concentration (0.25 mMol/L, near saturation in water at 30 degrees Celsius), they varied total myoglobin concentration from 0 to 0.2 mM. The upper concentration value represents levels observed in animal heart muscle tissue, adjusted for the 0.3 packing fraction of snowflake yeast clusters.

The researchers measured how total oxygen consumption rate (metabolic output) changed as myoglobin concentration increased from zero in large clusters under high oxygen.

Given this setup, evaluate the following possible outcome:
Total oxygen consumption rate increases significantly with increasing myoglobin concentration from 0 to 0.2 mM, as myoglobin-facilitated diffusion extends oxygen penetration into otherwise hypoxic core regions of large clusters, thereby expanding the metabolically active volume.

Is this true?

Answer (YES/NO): YES